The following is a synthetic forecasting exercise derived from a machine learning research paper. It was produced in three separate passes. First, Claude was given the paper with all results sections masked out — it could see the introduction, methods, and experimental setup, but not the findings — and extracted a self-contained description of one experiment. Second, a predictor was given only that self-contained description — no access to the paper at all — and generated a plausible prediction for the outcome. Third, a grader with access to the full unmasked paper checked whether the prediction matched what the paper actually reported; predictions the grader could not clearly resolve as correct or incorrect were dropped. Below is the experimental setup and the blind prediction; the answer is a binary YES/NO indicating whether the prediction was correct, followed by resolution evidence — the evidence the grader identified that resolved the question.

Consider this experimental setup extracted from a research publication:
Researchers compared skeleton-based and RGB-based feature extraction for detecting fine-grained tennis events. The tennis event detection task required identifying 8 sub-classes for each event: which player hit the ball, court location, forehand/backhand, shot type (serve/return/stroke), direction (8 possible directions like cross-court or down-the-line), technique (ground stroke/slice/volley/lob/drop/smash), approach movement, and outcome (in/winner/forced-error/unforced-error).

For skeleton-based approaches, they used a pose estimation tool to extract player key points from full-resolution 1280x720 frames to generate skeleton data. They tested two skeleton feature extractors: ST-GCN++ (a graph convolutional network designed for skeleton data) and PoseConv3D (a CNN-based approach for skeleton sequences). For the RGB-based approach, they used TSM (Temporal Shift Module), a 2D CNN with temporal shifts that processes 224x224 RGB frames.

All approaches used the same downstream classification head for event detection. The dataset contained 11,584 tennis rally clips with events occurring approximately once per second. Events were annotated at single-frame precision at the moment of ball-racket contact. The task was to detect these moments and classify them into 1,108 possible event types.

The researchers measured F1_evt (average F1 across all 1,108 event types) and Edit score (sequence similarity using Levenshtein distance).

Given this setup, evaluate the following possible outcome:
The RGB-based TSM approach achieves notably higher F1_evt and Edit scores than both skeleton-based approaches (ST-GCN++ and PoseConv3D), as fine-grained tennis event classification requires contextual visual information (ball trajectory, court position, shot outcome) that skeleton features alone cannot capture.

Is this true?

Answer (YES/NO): YES